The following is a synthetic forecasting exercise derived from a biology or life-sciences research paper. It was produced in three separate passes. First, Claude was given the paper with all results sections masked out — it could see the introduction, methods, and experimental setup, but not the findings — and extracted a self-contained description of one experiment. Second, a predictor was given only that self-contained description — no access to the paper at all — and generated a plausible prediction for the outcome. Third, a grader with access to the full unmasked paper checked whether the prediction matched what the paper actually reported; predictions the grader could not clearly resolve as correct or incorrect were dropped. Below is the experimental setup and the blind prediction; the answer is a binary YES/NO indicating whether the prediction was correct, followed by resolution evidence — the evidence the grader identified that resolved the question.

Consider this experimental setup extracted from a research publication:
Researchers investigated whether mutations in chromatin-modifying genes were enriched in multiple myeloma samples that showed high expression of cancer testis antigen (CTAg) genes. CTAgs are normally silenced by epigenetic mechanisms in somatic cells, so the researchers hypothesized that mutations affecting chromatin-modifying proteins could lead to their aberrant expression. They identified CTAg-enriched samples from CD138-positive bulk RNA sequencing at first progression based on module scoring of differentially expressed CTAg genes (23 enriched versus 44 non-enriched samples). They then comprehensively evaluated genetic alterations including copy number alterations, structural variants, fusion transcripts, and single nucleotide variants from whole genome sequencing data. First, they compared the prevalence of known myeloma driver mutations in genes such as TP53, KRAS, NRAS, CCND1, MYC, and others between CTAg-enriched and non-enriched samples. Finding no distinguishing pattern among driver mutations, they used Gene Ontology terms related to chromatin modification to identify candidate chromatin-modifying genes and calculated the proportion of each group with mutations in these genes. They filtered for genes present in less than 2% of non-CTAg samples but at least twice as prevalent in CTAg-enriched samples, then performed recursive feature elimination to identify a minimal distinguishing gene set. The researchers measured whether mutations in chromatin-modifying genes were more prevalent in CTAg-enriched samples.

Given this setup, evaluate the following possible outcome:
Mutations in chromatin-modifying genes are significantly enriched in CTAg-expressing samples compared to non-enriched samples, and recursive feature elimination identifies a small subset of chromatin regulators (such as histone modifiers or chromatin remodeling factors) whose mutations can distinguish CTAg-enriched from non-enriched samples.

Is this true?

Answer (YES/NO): YES